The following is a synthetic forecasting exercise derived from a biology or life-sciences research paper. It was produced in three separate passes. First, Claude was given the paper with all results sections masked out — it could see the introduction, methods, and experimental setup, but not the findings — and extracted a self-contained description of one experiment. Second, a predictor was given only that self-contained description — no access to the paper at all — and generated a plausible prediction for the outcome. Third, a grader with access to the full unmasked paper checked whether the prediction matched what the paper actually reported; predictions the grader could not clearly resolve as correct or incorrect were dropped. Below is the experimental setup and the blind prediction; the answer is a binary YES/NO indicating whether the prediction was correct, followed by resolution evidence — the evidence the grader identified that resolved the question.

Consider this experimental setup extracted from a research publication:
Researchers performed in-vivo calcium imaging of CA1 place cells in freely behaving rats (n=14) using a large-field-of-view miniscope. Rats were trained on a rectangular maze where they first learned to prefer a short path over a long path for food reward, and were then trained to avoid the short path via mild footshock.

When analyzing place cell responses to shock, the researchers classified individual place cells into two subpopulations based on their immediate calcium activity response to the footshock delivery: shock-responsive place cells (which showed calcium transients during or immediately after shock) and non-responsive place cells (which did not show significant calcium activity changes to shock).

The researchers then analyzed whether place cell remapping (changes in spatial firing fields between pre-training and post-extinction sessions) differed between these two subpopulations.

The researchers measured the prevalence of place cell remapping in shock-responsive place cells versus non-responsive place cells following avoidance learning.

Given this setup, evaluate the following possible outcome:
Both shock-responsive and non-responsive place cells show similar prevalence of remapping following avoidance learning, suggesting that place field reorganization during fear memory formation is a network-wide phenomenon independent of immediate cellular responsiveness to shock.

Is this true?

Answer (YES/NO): YES